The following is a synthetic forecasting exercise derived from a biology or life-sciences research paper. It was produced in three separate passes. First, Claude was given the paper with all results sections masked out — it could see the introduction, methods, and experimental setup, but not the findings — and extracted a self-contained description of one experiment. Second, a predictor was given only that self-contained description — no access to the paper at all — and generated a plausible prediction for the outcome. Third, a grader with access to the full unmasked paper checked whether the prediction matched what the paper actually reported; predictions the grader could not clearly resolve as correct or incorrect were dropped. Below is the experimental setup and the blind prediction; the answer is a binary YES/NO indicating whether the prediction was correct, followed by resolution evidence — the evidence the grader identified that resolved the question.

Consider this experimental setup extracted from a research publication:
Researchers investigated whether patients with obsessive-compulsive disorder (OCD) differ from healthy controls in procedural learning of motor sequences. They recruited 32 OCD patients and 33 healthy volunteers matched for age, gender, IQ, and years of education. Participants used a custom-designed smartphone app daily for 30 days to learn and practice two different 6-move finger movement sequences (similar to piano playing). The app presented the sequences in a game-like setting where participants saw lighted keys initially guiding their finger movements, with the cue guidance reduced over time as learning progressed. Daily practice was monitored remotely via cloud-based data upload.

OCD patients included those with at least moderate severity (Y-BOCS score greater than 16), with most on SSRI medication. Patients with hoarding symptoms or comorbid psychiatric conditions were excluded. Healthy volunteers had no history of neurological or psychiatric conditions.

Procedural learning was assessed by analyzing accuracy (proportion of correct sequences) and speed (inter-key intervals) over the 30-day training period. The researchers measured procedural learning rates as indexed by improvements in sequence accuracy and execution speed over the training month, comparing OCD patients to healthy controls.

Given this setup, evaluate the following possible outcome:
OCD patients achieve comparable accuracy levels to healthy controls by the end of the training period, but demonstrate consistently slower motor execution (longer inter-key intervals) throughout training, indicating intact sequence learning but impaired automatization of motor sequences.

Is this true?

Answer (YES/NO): NO